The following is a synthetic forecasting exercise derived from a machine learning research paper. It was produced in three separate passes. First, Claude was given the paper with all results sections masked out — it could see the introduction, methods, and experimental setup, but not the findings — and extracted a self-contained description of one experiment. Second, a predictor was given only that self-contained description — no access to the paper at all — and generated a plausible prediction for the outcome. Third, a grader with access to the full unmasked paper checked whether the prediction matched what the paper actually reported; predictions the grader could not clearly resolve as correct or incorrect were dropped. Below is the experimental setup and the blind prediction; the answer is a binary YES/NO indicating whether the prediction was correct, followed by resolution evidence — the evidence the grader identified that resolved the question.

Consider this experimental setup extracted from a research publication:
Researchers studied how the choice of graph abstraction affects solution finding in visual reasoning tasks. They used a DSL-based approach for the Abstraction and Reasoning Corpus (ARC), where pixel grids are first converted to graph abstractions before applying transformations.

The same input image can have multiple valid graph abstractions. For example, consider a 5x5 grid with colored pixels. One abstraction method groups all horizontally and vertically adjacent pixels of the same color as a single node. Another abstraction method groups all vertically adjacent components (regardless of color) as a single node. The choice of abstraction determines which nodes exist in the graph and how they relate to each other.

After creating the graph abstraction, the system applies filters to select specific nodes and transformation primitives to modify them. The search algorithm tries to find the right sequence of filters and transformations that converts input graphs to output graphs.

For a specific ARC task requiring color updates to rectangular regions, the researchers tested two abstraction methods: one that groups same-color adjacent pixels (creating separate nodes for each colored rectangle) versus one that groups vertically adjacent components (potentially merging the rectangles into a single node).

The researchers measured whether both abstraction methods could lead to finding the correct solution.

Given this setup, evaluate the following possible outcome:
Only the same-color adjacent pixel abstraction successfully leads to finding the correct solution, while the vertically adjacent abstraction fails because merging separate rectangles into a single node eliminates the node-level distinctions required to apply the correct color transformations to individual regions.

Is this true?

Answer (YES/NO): YES